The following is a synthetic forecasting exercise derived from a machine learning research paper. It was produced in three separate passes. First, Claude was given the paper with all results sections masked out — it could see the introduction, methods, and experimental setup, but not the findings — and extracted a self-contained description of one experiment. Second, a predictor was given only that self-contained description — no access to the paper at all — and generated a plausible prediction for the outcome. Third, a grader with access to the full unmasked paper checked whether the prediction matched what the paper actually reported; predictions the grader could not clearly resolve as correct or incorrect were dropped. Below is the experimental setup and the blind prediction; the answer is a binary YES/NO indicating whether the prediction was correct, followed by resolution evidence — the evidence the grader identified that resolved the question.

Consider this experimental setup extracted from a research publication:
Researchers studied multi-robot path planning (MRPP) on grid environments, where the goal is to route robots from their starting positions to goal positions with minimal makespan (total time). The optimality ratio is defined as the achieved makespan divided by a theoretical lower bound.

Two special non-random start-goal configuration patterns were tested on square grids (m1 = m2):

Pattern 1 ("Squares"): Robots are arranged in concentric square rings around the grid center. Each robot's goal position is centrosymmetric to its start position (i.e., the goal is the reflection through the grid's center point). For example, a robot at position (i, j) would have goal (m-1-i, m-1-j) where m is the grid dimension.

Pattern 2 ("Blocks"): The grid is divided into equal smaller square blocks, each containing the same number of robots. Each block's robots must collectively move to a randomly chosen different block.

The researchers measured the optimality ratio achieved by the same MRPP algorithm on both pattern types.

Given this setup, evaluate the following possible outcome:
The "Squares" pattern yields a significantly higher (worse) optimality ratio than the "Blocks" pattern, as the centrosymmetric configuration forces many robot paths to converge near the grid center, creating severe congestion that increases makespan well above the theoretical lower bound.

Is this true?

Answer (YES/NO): NO